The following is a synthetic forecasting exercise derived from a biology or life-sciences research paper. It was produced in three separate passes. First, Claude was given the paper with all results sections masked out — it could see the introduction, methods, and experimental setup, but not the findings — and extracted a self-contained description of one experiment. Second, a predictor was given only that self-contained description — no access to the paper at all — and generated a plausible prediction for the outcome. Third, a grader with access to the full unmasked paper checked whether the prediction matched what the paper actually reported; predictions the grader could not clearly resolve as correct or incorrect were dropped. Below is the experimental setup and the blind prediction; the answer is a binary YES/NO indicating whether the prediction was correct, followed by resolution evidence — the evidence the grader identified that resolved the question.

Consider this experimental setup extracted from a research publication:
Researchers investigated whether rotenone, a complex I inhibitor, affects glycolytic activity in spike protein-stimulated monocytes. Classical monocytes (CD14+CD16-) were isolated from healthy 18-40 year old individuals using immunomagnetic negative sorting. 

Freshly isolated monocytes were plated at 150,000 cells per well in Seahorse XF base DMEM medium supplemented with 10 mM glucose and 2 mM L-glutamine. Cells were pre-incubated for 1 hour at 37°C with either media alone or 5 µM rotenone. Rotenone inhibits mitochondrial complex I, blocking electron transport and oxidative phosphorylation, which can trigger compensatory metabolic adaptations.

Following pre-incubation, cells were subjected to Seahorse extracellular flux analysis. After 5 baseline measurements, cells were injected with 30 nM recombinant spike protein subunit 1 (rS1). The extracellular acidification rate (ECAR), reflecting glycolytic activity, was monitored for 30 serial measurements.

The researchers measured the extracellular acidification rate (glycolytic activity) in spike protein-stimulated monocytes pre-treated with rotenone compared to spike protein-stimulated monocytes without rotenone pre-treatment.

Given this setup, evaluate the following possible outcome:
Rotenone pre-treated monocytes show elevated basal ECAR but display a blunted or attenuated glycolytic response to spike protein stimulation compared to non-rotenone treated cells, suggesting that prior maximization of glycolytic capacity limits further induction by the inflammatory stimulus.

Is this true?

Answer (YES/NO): NO